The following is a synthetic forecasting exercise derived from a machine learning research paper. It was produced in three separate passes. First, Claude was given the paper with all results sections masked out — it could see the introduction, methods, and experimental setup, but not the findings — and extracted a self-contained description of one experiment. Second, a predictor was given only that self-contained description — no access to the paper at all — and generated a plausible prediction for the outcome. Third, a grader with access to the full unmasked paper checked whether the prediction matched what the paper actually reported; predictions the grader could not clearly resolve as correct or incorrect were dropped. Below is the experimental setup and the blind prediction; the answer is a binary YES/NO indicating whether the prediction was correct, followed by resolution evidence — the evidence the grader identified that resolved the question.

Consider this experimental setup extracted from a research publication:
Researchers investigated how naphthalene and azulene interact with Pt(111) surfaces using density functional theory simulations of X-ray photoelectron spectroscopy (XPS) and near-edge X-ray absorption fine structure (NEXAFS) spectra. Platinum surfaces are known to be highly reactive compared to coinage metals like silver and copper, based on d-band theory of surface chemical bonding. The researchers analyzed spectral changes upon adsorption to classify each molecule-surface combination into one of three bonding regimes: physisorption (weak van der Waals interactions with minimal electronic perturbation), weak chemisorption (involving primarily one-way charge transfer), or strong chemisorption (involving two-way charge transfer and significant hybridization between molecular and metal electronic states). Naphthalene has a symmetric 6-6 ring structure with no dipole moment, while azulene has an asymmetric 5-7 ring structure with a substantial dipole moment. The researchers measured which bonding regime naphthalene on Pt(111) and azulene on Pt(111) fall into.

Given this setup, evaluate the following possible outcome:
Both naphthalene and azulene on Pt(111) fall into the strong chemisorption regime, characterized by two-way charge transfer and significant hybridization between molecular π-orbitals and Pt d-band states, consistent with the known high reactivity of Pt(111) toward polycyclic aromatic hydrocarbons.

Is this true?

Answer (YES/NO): YES